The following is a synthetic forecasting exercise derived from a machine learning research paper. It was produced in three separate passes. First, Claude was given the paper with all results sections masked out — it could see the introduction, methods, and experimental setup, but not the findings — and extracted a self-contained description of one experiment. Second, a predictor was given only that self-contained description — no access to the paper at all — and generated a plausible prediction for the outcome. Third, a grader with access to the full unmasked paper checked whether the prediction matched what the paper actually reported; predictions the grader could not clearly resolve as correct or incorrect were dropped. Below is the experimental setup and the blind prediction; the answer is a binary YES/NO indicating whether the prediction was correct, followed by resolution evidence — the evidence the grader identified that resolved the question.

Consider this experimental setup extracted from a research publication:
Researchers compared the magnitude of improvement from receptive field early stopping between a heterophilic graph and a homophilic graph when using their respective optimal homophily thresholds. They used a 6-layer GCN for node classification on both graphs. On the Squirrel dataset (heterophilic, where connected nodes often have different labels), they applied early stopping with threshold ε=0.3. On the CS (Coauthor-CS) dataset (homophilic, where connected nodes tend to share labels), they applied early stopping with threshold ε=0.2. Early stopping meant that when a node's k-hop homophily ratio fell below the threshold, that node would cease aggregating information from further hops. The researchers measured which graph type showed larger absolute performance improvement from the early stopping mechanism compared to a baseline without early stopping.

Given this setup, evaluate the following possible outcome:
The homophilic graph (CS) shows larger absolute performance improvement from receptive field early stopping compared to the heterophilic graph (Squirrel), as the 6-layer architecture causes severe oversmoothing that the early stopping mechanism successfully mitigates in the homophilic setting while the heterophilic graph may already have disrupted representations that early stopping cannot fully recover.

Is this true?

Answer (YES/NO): NO